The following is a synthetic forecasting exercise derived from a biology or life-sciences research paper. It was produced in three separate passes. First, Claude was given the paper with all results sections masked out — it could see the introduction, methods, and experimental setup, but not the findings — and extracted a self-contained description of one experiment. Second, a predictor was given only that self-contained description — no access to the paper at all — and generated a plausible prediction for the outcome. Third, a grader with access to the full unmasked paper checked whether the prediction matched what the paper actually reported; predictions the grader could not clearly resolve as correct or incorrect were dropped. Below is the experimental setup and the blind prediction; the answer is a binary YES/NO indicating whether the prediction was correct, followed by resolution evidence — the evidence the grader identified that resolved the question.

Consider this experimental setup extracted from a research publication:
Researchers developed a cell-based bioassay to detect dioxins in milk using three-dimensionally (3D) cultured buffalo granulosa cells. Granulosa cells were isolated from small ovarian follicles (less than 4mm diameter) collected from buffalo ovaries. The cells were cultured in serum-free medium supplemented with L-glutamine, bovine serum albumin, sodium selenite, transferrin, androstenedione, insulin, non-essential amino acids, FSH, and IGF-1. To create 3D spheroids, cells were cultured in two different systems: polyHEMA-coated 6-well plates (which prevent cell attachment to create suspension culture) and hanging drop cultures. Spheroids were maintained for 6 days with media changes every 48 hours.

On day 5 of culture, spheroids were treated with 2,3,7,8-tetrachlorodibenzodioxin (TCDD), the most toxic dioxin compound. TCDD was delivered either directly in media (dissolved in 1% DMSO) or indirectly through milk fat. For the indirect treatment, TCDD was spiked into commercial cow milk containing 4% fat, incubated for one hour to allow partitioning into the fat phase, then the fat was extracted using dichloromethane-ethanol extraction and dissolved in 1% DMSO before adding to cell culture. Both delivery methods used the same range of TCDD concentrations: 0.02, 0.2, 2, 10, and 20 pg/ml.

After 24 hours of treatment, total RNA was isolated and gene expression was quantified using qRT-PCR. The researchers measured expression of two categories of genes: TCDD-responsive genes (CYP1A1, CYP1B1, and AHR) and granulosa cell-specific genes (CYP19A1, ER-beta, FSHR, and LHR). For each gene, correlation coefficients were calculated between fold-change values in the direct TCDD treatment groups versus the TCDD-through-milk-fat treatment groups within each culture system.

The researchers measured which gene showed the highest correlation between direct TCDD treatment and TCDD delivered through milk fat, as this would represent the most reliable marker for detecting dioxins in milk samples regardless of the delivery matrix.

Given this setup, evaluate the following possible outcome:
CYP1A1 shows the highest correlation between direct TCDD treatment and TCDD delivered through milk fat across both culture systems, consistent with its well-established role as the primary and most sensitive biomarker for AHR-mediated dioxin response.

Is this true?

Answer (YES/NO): NO